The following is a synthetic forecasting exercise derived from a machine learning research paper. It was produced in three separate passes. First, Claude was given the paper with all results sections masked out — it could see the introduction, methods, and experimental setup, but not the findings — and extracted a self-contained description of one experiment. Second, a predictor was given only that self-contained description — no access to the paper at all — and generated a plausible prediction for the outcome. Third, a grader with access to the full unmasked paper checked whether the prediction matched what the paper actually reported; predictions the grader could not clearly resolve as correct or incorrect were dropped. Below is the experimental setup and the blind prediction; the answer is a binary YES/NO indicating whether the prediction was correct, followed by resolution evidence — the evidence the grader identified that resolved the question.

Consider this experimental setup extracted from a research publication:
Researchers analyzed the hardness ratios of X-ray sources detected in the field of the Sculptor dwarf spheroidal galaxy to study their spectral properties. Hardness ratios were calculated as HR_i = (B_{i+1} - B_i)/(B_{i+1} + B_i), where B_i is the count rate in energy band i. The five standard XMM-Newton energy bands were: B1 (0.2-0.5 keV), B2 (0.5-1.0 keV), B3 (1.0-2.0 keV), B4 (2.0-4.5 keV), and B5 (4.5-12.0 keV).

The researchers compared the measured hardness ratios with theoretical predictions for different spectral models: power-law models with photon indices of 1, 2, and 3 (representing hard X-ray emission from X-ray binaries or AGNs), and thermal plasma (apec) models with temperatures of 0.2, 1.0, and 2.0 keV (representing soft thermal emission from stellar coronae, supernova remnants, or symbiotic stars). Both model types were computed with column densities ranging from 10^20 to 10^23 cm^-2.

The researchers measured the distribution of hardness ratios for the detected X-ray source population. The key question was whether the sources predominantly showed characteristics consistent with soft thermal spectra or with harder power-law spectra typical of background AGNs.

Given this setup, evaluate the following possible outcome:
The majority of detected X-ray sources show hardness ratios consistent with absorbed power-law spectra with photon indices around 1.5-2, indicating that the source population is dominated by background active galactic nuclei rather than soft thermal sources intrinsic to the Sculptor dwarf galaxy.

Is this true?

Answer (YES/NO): YES